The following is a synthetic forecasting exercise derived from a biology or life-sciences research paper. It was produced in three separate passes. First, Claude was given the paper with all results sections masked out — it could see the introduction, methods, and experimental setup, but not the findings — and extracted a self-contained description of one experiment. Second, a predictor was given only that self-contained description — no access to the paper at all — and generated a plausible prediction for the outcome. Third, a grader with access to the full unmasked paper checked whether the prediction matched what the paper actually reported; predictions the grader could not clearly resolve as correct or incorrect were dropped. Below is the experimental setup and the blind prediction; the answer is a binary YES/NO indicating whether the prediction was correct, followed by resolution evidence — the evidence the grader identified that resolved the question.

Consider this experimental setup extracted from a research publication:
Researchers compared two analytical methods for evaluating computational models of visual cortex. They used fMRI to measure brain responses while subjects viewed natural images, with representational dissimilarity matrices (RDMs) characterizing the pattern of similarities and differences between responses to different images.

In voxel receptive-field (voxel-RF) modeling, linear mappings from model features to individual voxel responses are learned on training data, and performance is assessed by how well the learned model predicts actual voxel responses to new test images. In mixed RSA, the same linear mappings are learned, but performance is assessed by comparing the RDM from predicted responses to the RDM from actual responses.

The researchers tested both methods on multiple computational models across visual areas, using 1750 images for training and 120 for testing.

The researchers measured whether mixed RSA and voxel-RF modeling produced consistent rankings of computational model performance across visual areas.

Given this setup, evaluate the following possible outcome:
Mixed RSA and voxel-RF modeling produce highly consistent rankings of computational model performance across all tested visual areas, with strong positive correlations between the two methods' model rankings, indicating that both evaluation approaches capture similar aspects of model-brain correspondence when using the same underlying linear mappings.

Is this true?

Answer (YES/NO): YES